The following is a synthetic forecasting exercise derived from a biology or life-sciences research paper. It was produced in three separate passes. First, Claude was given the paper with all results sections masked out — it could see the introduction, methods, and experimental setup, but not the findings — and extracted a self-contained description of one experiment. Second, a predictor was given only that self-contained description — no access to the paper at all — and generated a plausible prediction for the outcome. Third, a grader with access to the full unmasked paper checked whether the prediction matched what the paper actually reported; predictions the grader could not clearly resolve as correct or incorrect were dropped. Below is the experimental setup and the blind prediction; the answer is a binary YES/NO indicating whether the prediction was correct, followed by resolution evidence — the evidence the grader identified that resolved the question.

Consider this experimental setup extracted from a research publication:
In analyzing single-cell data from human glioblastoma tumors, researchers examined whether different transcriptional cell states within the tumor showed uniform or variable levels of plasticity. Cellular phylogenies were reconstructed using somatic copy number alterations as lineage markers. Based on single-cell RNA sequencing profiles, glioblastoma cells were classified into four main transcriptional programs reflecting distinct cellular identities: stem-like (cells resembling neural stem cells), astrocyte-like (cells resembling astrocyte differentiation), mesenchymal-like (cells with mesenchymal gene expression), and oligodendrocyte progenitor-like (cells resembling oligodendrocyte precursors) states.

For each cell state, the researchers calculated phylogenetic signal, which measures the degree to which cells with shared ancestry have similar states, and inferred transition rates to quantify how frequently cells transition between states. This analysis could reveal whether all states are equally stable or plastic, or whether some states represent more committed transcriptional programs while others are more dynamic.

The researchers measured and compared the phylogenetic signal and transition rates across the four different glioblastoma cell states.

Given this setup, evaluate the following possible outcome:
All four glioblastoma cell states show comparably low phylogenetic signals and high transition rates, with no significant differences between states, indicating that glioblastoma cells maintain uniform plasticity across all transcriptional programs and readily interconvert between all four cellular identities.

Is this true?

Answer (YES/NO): NO